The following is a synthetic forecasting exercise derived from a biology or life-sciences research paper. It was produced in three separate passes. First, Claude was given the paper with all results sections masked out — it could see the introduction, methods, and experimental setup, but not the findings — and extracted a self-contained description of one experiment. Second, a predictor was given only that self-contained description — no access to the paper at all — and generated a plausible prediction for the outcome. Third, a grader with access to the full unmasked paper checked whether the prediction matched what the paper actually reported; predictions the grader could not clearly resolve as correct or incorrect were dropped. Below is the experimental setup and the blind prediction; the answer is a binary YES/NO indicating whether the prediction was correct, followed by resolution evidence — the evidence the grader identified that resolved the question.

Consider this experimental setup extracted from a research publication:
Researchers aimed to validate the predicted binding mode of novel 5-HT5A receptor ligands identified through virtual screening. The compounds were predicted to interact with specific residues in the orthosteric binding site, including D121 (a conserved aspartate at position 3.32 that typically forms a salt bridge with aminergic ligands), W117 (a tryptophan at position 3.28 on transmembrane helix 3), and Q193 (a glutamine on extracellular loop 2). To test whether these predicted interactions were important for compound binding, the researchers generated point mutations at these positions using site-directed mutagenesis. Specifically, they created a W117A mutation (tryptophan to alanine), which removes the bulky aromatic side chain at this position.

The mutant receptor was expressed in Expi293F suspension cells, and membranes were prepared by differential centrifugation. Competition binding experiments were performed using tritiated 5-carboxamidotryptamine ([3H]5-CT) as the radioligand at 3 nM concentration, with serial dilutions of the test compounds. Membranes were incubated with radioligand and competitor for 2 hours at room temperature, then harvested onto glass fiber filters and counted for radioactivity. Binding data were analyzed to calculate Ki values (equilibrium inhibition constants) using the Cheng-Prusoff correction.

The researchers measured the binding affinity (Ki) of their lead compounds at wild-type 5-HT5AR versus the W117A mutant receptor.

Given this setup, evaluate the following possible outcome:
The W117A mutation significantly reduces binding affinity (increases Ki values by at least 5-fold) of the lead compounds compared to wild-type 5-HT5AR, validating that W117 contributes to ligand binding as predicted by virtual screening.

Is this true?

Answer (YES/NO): YES